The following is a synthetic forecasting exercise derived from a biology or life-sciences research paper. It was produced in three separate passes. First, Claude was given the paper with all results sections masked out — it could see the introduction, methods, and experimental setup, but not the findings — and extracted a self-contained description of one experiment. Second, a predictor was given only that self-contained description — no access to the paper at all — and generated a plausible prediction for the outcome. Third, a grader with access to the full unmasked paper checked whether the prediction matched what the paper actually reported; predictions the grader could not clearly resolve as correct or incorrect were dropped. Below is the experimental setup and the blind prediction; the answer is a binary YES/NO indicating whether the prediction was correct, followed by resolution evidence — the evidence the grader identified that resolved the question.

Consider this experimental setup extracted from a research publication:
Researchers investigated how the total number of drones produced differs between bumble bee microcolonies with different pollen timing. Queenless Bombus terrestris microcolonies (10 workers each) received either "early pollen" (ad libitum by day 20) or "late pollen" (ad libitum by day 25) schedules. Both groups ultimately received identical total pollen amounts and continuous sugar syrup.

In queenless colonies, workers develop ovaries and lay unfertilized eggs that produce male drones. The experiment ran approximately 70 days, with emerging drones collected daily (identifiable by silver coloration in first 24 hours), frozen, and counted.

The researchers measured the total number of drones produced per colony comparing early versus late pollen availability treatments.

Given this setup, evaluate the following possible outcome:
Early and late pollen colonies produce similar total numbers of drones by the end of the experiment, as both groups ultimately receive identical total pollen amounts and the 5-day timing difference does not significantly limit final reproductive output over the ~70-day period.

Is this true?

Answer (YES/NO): NO